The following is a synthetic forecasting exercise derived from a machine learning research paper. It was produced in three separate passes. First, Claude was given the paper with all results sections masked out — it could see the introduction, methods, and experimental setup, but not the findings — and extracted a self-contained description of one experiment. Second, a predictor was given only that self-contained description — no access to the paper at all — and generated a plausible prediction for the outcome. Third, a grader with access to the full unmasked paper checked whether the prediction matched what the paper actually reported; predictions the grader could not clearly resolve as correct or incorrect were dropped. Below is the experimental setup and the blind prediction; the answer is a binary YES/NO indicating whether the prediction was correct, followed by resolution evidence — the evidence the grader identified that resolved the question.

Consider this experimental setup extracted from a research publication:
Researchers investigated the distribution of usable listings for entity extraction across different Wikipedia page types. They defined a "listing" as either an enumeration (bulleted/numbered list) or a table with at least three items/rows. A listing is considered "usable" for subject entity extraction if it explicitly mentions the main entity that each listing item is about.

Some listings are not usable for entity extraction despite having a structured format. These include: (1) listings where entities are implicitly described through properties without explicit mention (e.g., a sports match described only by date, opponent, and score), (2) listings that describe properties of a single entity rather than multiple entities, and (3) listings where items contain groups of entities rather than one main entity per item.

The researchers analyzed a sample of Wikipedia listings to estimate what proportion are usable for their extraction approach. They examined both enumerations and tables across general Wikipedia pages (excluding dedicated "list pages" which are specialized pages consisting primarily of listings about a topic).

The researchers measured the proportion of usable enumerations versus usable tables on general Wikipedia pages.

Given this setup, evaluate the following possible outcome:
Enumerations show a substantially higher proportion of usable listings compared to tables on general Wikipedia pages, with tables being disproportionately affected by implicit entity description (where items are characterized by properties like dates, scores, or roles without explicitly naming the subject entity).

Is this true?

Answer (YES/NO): YES